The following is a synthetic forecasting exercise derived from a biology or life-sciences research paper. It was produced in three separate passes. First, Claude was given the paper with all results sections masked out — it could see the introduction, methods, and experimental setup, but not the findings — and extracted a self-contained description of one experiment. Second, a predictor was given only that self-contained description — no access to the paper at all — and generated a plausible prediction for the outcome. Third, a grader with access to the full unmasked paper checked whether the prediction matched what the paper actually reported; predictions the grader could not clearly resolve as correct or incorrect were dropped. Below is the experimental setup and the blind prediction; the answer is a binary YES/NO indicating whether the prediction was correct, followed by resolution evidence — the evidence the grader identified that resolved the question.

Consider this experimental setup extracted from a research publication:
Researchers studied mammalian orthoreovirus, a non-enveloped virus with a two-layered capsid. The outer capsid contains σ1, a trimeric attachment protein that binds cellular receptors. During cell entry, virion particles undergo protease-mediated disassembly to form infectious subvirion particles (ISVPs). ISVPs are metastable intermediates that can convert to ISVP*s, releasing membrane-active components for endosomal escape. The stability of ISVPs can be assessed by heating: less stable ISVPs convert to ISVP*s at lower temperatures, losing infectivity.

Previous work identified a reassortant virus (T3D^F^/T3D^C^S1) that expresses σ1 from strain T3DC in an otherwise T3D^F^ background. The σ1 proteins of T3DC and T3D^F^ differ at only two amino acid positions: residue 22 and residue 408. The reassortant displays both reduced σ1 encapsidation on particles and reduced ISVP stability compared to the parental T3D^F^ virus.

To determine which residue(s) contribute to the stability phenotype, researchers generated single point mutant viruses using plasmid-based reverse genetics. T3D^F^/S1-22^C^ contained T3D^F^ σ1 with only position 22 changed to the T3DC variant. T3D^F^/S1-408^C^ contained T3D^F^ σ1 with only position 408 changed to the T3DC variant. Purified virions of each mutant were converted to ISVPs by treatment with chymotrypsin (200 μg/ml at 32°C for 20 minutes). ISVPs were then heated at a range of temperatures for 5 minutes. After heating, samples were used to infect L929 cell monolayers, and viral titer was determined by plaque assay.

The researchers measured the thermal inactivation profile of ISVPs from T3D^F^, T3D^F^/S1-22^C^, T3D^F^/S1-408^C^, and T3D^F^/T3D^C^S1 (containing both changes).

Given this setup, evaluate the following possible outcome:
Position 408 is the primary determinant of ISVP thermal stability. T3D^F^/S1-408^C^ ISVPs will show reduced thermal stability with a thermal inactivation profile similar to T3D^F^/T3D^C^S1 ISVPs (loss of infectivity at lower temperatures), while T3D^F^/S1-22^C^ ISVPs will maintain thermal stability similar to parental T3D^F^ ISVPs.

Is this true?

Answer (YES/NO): NO